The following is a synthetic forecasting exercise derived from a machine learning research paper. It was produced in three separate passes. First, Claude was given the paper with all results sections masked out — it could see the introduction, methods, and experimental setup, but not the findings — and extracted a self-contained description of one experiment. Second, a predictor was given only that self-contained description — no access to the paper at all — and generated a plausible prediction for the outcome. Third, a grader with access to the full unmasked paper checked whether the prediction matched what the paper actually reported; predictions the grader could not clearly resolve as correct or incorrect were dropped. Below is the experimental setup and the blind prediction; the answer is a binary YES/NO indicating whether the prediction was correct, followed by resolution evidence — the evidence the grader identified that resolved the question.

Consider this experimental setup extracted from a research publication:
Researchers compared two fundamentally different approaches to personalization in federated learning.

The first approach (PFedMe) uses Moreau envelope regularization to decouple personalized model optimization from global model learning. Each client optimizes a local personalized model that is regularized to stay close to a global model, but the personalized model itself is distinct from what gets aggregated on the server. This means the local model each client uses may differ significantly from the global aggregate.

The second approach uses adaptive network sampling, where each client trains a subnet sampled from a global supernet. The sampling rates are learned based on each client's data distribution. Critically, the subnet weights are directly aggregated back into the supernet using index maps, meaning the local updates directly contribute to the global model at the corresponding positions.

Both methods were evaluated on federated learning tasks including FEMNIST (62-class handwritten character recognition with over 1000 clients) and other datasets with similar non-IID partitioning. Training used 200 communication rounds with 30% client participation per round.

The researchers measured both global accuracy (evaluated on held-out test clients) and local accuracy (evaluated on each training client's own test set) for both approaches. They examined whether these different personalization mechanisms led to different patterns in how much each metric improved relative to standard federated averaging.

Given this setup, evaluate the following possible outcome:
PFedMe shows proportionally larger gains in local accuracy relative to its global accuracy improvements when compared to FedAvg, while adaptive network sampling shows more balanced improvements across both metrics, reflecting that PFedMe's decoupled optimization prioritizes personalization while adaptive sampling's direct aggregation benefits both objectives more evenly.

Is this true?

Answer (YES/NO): YES